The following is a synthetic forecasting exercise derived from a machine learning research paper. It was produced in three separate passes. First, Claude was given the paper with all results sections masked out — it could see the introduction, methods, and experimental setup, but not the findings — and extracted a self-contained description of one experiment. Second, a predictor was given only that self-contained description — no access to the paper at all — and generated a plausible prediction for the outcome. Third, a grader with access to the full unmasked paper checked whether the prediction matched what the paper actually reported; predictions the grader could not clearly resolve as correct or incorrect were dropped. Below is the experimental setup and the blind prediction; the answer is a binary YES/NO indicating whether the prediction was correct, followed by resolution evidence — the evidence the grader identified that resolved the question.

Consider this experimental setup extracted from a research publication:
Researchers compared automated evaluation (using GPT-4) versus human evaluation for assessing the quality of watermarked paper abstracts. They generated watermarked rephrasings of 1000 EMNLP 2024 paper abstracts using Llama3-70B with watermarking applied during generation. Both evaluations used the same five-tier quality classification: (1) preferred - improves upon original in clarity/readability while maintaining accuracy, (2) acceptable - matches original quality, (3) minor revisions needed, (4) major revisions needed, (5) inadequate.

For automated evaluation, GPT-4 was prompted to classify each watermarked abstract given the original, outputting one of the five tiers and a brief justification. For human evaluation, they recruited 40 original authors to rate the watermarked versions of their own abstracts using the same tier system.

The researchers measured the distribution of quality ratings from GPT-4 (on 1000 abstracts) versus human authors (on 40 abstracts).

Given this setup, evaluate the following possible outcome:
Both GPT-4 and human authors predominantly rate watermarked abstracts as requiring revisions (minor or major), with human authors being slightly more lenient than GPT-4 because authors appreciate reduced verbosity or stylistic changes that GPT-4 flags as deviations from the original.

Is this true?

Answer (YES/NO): NO